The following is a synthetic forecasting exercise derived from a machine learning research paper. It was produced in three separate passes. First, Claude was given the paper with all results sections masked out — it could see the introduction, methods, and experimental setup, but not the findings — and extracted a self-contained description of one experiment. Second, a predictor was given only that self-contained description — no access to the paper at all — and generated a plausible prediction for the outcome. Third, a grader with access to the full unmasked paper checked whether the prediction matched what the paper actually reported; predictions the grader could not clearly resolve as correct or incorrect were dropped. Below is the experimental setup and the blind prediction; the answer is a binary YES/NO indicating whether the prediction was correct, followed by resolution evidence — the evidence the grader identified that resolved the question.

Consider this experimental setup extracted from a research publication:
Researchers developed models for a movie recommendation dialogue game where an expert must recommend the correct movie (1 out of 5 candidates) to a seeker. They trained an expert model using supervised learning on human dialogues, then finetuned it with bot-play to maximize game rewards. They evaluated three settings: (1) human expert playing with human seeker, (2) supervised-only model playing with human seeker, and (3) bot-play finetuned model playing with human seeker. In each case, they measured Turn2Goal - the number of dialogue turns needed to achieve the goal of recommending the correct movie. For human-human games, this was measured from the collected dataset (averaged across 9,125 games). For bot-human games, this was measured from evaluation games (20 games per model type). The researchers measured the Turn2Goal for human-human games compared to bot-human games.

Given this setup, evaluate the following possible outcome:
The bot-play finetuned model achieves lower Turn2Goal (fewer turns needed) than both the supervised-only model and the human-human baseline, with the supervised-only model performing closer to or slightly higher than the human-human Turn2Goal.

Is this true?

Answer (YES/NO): NO